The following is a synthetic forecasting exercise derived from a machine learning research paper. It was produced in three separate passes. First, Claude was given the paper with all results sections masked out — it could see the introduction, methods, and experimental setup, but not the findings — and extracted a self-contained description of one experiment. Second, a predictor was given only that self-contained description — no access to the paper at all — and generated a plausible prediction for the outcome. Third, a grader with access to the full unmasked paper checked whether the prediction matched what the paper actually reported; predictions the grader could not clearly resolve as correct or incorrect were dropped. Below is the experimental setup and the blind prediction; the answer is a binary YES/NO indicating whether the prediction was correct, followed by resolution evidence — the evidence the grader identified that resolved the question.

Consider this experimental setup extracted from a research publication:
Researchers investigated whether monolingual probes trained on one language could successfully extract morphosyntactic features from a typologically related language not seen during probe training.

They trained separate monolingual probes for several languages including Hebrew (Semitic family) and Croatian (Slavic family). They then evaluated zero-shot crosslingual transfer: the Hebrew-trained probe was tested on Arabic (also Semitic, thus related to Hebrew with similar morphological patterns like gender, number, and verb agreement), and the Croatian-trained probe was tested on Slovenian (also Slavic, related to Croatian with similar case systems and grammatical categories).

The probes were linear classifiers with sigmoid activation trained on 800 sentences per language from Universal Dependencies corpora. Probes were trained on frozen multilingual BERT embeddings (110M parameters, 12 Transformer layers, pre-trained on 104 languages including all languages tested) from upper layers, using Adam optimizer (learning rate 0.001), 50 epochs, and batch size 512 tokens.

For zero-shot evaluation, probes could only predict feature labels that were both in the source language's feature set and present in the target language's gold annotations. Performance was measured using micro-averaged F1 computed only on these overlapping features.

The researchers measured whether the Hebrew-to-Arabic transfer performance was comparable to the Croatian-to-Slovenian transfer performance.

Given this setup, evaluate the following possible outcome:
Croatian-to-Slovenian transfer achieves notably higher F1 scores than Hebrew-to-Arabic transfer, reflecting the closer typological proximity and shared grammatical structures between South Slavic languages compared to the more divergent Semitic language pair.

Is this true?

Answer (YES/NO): YES